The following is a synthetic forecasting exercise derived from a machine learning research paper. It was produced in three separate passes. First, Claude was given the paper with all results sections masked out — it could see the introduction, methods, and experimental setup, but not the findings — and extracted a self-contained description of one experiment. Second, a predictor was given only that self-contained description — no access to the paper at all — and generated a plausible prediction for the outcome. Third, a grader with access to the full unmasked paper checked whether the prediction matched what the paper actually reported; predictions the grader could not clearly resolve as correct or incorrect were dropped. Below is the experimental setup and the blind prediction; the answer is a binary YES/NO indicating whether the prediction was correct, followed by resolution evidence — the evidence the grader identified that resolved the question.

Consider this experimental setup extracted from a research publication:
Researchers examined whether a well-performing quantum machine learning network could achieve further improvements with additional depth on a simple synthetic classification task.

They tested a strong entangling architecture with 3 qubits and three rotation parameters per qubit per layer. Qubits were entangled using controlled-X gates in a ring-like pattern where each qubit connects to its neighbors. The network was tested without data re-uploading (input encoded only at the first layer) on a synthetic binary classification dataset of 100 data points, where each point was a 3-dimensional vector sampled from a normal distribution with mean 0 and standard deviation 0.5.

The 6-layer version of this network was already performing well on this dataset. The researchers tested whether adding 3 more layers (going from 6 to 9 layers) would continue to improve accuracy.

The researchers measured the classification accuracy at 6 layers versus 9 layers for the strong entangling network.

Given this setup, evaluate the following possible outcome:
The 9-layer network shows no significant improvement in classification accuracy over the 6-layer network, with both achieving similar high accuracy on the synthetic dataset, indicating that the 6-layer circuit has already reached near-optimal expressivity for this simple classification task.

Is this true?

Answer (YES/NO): NO